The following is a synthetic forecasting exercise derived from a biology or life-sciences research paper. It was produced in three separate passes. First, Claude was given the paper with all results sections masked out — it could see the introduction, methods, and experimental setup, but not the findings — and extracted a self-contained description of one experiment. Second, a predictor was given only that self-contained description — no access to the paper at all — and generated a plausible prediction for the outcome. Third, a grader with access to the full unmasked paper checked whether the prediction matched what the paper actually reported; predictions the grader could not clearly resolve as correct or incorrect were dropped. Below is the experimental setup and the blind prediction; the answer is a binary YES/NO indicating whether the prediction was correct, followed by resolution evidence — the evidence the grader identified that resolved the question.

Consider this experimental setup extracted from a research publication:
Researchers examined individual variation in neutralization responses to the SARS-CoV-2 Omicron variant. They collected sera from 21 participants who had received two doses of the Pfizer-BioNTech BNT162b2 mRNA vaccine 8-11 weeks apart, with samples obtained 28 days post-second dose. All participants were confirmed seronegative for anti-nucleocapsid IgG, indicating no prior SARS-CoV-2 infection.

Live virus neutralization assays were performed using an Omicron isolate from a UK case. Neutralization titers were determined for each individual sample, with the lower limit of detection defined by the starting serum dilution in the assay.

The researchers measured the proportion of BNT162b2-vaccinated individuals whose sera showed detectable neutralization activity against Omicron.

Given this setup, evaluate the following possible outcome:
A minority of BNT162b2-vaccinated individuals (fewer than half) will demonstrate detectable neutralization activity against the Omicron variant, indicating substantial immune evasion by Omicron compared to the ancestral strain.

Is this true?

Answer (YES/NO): NO